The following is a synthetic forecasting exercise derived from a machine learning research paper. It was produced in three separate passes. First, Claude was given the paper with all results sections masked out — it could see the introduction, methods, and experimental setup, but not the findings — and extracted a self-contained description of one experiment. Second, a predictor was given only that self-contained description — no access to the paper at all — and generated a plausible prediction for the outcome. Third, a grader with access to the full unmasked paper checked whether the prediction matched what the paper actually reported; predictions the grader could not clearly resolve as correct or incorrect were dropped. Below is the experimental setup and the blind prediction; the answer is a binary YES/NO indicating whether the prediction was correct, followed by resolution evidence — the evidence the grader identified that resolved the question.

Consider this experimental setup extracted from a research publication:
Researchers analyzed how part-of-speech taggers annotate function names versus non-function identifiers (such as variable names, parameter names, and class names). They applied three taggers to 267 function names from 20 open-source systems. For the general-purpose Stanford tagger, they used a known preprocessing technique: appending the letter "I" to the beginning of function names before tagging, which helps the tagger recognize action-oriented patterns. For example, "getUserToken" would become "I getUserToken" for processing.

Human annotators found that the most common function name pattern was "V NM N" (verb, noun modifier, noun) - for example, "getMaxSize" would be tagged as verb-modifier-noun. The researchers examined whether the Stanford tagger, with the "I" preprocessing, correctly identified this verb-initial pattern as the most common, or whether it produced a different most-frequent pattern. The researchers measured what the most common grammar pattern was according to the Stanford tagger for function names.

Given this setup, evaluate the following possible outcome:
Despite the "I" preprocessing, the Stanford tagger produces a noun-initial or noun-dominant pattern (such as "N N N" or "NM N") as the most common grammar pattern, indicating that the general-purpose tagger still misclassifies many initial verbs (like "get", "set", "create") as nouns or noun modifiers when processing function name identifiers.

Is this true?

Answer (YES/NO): NO